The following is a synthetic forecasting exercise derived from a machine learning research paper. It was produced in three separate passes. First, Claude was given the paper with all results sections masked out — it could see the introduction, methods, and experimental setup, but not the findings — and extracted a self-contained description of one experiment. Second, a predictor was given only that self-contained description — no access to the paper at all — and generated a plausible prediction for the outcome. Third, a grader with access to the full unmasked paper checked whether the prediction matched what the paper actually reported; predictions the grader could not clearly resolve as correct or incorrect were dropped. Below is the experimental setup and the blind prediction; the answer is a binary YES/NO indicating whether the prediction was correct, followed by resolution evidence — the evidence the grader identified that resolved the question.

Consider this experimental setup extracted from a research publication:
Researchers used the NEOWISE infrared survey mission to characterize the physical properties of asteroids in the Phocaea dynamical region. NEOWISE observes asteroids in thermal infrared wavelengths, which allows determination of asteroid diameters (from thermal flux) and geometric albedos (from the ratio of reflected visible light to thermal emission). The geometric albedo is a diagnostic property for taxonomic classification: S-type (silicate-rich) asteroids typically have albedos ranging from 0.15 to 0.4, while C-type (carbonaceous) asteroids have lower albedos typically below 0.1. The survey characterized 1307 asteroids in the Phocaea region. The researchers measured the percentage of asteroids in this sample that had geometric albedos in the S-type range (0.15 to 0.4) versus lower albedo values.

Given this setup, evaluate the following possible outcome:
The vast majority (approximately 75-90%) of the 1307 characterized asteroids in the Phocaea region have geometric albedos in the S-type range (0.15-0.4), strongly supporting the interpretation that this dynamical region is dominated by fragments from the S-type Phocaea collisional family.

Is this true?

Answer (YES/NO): NO